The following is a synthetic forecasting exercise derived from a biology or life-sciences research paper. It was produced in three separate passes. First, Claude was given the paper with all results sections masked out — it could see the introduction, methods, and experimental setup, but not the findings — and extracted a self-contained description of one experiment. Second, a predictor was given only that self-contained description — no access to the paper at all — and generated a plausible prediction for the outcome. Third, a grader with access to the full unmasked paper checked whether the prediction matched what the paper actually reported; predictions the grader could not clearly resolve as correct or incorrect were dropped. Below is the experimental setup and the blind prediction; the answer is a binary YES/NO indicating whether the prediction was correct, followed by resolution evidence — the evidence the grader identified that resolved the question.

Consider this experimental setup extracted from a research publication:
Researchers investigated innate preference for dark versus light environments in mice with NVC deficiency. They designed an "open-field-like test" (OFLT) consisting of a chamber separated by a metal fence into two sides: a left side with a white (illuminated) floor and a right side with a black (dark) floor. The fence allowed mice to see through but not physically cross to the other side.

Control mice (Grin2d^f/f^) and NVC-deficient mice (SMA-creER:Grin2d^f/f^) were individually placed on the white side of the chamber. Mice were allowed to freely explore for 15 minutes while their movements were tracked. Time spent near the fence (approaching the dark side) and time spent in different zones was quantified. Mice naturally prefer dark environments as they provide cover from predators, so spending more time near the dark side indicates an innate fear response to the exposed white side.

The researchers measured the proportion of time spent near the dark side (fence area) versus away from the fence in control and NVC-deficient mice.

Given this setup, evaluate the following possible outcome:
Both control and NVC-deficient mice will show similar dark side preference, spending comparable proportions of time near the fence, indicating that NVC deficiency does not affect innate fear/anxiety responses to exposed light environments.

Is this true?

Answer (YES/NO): NO